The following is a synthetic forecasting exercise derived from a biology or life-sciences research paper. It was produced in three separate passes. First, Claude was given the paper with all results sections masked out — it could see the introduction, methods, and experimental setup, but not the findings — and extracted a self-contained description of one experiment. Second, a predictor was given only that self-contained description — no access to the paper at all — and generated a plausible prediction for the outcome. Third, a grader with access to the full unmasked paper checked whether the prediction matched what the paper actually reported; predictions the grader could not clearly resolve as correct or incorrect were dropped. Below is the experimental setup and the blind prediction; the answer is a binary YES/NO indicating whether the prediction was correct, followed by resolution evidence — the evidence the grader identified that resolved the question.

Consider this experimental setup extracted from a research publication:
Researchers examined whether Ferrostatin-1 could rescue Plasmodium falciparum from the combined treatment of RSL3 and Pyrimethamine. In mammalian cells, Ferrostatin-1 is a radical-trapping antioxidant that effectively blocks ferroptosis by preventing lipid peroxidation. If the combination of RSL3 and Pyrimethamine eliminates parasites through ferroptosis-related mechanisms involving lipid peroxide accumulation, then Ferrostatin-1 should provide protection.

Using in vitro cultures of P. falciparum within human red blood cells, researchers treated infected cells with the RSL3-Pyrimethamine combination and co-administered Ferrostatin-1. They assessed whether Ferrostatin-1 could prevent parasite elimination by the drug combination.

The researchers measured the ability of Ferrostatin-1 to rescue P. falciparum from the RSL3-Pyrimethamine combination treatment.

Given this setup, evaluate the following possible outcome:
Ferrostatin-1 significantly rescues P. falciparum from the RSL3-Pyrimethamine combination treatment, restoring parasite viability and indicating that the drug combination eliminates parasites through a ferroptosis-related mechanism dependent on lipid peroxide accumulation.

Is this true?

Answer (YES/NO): NO